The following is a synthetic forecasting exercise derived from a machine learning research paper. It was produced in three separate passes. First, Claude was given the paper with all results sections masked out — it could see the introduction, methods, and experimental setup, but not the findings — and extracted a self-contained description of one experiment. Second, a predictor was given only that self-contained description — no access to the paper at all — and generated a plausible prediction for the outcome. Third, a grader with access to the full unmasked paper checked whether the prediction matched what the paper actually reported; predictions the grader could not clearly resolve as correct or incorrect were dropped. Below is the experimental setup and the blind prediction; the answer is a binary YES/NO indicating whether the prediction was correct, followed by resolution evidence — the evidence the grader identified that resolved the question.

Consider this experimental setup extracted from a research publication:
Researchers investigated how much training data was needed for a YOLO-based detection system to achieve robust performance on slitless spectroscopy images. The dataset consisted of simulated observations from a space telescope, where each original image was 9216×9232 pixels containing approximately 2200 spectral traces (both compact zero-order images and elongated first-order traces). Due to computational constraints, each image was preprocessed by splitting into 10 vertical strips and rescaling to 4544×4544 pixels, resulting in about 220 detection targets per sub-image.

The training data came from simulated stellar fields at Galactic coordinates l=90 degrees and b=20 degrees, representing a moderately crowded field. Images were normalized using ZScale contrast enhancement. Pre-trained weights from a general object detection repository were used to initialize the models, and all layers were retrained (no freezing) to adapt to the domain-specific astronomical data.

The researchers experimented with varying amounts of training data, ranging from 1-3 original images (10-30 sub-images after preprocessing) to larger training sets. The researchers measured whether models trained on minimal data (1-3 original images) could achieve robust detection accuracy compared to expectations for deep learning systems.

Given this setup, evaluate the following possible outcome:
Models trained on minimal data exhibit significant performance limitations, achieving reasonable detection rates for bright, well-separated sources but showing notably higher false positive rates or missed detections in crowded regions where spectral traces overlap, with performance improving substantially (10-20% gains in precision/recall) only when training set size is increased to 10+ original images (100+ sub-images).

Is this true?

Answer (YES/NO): NO